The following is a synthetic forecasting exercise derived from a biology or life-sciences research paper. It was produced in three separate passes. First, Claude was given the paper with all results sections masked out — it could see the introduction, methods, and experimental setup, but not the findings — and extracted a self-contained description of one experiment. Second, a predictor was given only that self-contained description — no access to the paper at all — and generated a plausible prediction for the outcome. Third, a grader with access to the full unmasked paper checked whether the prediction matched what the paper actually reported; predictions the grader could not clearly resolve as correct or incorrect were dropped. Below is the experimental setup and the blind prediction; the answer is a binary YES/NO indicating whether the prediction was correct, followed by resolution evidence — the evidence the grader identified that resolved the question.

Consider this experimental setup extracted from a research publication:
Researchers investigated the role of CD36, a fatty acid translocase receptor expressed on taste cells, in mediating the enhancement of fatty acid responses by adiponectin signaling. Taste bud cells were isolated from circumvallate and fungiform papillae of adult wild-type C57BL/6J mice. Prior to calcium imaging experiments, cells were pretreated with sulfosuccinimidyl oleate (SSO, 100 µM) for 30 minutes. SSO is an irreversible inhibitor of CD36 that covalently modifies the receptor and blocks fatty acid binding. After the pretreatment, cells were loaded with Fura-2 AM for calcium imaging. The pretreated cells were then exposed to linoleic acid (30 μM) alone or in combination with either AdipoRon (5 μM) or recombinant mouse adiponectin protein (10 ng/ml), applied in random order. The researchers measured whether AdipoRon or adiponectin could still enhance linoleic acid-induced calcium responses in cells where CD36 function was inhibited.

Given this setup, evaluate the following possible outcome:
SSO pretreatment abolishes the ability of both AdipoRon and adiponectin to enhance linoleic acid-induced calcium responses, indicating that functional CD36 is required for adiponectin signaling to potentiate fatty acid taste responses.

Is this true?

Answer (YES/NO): YES